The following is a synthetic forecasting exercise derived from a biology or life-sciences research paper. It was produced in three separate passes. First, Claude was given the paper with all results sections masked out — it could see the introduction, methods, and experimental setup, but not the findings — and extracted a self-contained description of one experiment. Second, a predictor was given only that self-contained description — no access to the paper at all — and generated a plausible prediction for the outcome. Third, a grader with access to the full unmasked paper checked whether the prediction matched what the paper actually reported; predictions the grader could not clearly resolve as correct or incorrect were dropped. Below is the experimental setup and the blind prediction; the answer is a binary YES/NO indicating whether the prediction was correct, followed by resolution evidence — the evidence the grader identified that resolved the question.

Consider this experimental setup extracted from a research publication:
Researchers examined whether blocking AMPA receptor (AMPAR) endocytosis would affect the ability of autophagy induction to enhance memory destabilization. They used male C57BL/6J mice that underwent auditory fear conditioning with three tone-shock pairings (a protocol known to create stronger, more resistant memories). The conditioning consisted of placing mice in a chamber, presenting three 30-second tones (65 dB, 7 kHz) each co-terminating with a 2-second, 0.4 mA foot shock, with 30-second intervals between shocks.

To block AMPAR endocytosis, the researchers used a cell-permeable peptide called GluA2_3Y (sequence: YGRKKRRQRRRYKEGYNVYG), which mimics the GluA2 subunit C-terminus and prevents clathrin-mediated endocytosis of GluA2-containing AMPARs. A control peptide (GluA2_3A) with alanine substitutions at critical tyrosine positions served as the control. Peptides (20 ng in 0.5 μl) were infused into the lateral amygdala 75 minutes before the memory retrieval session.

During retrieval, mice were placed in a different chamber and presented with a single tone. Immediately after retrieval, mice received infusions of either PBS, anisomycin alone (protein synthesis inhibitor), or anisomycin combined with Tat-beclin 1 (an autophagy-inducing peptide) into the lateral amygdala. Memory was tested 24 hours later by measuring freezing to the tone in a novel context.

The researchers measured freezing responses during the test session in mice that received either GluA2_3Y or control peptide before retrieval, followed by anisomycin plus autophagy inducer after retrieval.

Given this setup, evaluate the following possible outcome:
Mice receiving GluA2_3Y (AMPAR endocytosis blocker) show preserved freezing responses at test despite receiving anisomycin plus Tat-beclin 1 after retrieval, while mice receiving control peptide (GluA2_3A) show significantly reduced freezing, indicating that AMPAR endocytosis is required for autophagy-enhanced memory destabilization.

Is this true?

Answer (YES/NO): YES